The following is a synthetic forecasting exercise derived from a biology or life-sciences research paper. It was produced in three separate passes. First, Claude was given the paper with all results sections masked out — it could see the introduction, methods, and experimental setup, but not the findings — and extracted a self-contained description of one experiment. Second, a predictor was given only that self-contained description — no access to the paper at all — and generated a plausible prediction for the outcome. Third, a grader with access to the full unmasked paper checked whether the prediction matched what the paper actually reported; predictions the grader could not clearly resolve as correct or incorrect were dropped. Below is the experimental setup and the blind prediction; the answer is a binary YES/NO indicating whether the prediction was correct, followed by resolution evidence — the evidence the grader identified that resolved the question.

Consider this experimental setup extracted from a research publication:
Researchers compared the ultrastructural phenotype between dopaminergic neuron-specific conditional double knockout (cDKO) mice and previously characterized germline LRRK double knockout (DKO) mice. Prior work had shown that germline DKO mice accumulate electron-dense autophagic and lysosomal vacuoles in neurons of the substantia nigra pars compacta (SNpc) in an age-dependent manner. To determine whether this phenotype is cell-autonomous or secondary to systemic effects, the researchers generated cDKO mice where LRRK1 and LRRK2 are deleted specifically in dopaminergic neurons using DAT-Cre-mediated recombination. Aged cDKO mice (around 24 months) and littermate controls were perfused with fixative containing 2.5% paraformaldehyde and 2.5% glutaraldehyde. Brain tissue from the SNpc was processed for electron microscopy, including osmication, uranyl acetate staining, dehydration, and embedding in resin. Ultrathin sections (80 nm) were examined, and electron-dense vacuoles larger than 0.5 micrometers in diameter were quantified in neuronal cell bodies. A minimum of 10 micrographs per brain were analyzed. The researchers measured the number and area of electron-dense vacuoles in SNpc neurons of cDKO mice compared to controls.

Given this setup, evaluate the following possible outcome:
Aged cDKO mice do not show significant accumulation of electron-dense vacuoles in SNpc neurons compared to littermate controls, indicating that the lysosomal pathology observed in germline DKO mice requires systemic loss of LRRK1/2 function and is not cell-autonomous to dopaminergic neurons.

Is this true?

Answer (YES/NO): YES